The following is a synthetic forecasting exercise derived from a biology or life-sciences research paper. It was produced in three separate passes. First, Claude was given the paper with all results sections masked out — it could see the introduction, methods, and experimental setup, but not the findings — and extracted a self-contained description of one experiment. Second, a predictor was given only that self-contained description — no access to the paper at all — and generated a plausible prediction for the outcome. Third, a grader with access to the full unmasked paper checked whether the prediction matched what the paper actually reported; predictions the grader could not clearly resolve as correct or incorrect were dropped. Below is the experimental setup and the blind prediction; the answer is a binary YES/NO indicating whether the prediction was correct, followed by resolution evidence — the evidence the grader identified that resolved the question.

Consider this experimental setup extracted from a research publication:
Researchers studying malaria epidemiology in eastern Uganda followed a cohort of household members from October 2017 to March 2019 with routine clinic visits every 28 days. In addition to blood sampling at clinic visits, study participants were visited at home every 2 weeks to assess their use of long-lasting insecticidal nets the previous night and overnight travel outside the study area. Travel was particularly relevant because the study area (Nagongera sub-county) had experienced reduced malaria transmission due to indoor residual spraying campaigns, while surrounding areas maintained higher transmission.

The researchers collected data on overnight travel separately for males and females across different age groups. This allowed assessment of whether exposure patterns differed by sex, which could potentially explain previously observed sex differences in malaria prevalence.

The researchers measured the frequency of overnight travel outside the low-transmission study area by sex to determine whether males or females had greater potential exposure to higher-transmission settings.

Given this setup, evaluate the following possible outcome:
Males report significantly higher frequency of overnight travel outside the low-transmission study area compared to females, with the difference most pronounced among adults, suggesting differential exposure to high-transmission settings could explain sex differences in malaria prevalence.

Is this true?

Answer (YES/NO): NO